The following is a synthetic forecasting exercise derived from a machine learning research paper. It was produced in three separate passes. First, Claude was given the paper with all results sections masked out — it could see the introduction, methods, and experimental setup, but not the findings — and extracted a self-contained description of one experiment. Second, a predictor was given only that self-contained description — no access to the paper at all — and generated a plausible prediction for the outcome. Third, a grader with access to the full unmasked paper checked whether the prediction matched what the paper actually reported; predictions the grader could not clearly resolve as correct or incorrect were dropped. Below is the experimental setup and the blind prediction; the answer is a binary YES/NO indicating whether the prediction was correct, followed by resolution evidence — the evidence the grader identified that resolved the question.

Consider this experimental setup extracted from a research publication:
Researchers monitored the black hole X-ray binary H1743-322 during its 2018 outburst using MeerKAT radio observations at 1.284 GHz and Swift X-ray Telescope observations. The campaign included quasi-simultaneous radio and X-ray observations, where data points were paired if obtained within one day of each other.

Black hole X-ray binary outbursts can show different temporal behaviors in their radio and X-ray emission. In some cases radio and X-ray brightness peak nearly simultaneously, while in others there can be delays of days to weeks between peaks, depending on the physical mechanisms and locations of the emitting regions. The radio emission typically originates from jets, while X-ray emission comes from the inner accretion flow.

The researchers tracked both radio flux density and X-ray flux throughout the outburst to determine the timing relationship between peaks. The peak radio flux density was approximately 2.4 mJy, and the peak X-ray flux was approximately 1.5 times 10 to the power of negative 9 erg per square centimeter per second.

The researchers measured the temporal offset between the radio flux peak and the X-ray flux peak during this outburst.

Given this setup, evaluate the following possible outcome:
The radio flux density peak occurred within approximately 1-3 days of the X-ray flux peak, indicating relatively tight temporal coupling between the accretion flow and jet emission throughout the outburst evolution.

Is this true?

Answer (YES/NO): YES